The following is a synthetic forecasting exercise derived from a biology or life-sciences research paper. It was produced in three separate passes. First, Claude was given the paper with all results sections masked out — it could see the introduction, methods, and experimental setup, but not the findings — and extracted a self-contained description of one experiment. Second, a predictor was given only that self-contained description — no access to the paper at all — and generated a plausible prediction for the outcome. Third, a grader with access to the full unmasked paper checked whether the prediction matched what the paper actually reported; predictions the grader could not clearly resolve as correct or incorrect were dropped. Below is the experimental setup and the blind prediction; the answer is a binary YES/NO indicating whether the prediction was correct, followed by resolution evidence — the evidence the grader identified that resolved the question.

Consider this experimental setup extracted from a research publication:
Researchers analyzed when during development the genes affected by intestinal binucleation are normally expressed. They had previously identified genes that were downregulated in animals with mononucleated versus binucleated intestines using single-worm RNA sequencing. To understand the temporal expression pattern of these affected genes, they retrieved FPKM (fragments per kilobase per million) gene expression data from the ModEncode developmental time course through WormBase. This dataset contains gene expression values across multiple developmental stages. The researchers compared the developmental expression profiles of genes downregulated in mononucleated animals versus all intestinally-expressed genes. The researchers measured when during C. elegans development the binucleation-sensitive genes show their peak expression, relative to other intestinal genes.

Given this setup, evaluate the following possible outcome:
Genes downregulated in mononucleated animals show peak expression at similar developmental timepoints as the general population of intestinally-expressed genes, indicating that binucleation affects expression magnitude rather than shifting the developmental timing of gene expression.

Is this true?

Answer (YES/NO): NO